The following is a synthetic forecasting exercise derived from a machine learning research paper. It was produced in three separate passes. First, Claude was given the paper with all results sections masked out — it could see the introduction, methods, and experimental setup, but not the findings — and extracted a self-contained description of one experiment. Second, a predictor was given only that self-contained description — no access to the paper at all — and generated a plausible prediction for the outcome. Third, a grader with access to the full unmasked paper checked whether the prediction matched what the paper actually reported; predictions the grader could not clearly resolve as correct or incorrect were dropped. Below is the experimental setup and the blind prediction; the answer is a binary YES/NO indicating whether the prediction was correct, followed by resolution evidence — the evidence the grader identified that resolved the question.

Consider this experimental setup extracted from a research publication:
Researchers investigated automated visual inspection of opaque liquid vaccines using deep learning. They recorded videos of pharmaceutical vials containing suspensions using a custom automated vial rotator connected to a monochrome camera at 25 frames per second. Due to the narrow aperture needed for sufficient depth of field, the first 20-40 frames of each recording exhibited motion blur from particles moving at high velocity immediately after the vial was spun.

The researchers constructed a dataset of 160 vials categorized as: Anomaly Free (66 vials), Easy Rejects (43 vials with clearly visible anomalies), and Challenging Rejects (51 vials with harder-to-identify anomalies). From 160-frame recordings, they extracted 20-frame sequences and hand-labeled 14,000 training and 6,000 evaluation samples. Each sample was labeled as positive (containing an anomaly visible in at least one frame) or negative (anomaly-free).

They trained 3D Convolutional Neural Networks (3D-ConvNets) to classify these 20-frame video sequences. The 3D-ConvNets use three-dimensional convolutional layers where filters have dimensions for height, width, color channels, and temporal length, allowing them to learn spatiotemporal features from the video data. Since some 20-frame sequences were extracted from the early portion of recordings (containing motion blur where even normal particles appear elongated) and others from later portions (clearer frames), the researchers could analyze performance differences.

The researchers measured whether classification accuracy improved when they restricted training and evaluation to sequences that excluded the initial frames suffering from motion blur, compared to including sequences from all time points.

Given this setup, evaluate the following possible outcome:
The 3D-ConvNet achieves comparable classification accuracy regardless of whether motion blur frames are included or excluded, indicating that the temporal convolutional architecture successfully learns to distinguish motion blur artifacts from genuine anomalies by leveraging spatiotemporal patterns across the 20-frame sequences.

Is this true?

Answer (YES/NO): NO